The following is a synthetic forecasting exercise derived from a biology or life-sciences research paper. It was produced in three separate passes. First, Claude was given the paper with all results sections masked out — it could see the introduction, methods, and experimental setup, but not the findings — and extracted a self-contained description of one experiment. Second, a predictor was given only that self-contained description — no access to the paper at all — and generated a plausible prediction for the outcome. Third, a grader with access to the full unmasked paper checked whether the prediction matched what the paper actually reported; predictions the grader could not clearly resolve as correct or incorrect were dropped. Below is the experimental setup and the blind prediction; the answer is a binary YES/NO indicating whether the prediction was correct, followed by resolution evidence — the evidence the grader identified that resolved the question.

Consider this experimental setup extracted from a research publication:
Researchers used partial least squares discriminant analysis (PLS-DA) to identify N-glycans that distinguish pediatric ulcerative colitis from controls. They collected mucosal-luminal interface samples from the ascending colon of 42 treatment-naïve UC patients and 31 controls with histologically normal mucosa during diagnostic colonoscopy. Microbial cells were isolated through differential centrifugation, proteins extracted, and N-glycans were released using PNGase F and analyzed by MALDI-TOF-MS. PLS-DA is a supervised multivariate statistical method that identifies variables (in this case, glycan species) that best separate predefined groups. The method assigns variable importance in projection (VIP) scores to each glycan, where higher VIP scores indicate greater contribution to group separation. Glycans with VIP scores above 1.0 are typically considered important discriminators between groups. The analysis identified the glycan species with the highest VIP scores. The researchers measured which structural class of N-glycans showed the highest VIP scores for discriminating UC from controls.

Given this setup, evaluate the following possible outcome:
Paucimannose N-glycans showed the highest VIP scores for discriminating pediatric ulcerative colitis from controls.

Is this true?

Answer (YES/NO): YES